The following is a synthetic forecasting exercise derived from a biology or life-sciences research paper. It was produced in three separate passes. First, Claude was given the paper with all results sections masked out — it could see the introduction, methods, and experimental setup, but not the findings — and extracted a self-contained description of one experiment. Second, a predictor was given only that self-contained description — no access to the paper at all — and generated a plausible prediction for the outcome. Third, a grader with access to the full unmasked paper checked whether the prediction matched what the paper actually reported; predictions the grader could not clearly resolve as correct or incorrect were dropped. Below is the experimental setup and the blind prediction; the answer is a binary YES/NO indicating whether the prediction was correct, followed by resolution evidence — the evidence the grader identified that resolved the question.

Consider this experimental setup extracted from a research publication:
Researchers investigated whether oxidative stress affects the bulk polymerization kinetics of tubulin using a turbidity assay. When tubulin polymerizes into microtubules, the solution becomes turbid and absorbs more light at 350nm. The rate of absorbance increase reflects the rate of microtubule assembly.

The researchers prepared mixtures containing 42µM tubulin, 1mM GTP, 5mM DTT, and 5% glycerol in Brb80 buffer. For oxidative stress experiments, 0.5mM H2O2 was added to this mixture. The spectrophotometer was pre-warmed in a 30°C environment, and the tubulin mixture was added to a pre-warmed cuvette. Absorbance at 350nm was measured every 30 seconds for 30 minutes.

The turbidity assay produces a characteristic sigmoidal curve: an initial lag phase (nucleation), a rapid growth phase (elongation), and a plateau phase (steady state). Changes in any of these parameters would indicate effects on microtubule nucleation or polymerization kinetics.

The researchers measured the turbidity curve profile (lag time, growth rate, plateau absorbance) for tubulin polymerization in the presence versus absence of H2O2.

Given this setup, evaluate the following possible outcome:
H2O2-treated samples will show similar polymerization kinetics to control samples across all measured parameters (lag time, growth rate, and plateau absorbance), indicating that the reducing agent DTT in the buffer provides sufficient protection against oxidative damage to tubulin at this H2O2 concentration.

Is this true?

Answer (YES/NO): NO